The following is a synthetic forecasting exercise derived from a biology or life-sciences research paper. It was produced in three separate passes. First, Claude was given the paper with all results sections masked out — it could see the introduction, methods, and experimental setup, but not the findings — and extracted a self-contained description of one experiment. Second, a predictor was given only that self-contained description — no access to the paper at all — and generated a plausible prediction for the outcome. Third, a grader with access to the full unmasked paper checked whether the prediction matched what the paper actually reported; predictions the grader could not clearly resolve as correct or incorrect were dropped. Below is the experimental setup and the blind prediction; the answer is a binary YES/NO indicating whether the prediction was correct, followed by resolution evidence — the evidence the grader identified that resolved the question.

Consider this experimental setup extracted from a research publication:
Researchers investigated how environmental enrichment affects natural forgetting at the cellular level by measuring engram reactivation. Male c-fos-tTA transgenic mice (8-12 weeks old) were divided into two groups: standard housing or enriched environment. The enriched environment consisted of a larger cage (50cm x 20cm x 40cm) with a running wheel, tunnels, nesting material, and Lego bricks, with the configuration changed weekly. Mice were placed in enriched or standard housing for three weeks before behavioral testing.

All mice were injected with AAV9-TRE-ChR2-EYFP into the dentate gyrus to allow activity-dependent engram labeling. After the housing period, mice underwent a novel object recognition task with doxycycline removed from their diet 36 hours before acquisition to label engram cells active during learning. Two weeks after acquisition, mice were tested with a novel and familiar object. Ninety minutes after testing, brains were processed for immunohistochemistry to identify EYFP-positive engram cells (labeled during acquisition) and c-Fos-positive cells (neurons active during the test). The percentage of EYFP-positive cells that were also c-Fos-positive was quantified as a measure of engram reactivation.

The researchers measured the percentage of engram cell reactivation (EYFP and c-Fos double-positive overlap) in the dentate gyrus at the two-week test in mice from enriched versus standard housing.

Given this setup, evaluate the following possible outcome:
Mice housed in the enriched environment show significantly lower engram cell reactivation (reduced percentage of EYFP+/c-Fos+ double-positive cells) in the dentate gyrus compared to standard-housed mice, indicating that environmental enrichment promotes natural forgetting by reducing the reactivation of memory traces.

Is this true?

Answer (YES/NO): NO